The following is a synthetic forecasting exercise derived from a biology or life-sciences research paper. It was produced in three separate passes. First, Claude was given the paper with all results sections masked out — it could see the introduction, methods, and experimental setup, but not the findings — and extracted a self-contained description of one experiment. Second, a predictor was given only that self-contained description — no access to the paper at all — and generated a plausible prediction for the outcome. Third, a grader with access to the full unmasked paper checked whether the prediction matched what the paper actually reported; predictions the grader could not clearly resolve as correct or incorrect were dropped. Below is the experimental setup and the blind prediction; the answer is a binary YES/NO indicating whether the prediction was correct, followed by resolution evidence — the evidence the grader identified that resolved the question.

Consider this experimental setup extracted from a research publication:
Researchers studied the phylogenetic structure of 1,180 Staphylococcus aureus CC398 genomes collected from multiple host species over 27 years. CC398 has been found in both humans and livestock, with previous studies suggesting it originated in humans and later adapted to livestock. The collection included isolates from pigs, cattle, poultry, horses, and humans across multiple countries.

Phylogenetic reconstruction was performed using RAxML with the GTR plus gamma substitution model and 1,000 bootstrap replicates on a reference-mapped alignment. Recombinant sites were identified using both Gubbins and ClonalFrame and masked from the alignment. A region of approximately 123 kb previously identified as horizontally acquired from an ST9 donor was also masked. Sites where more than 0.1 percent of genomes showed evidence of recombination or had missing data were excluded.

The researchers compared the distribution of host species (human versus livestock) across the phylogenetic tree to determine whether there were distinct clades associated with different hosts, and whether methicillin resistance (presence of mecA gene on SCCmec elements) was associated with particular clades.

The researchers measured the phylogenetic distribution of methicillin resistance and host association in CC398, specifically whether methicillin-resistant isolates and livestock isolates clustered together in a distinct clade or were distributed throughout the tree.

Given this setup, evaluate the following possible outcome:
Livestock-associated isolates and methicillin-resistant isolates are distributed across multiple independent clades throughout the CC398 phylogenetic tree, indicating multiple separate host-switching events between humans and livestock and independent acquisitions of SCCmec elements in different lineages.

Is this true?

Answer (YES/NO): NO